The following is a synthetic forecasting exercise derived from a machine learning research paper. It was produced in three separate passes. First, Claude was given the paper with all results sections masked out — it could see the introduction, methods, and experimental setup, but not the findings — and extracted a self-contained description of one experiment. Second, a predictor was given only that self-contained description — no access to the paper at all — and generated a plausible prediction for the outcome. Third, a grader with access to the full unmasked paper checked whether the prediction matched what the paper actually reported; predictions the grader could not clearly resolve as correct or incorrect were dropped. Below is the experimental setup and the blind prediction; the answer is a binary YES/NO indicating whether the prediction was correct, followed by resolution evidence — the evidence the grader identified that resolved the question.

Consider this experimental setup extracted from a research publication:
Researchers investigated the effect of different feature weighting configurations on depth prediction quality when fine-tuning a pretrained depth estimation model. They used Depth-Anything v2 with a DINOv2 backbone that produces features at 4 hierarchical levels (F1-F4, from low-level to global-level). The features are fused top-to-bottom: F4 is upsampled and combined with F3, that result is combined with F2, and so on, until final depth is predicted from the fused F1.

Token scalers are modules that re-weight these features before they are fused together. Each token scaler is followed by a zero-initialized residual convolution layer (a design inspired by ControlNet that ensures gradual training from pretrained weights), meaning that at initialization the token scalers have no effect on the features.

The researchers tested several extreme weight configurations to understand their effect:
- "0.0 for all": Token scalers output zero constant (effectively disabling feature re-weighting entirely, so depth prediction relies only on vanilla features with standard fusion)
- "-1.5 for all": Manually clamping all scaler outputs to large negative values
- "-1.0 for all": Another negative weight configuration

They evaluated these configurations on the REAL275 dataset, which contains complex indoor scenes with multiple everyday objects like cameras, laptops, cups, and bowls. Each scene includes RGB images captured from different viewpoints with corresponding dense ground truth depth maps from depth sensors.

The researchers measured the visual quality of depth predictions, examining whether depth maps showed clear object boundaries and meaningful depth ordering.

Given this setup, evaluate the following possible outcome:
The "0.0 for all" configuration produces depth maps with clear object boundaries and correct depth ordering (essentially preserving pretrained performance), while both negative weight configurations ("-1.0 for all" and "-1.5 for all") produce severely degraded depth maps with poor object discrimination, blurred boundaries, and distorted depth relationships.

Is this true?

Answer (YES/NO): NO